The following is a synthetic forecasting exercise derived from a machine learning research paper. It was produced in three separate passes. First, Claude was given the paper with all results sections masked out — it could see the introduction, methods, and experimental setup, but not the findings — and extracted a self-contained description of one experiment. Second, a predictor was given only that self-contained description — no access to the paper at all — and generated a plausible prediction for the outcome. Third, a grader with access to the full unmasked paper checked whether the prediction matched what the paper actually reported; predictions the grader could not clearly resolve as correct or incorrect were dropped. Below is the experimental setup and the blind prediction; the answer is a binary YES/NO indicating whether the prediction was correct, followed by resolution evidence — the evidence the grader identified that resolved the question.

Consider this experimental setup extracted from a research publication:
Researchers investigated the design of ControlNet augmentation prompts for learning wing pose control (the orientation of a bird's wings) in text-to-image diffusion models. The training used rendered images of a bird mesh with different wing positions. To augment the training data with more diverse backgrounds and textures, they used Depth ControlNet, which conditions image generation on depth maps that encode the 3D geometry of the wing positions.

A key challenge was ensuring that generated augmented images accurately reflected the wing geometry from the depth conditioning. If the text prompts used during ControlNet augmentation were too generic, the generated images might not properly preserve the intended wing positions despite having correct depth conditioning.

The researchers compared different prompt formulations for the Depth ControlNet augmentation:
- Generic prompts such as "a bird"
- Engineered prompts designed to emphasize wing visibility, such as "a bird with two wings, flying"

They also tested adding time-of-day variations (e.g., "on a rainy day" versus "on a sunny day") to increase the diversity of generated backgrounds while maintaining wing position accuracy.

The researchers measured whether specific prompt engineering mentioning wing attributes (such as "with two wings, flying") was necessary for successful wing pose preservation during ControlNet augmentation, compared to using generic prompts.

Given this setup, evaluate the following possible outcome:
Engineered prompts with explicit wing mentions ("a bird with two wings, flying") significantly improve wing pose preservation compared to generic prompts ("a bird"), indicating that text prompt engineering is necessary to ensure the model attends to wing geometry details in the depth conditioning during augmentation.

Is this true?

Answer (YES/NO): YES